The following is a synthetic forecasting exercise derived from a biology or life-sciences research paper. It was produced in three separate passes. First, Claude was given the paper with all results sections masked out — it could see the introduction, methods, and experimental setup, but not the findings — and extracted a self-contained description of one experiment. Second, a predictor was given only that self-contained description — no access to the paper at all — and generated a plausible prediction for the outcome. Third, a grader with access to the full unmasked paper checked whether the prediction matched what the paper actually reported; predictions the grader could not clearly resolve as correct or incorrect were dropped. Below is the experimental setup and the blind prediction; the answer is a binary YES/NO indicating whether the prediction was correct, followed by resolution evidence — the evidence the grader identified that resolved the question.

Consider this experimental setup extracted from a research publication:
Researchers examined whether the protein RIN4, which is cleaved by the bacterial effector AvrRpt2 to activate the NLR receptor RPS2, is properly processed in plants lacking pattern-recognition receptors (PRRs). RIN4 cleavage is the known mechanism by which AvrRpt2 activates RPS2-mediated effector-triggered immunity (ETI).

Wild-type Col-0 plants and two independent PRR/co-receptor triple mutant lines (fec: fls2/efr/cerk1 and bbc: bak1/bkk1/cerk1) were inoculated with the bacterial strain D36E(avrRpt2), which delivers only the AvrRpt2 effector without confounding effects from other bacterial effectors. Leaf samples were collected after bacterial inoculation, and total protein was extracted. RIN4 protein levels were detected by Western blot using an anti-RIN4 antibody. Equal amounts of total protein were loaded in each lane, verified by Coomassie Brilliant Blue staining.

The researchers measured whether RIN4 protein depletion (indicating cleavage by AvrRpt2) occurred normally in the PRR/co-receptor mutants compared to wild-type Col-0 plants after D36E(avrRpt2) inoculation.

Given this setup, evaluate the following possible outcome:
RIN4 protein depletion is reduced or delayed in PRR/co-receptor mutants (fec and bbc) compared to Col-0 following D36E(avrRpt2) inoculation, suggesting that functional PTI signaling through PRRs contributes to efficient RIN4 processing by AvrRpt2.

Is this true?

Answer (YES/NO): NO